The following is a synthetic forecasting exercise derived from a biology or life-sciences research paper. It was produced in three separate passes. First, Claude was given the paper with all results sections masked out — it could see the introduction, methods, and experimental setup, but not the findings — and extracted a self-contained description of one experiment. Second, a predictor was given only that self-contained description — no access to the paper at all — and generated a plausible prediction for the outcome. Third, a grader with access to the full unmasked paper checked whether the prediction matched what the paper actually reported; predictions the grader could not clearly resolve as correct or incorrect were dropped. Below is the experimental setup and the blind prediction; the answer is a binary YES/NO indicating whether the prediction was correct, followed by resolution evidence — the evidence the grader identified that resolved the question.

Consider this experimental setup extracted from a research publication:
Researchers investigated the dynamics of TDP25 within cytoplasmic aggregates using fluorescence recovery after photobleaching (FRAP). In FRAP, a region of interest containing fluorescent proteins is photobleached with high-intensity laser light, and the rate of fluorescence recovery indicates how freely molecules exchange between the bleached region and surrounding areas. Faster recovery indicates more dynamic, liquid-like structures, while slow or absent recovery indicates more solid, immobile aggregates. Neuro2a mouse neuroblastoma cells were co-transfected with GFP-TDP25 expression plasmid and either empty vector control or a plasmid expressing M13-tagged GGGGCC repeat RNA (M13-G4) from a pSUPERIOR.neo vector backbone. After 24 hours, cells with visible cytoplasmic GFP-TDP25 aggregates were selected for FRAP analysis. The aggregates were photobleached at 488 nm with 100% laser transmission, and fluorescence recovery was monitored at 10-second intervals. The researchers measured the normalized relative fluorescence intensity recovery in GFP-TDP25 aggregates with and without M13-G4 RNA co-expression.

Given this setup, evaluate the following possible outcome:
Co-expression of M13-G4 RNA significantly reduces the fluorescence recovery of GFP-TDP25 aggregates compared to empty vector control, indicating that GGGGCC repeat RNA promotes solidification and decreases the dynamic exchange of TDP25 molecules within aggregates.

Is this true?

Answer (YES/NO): NO